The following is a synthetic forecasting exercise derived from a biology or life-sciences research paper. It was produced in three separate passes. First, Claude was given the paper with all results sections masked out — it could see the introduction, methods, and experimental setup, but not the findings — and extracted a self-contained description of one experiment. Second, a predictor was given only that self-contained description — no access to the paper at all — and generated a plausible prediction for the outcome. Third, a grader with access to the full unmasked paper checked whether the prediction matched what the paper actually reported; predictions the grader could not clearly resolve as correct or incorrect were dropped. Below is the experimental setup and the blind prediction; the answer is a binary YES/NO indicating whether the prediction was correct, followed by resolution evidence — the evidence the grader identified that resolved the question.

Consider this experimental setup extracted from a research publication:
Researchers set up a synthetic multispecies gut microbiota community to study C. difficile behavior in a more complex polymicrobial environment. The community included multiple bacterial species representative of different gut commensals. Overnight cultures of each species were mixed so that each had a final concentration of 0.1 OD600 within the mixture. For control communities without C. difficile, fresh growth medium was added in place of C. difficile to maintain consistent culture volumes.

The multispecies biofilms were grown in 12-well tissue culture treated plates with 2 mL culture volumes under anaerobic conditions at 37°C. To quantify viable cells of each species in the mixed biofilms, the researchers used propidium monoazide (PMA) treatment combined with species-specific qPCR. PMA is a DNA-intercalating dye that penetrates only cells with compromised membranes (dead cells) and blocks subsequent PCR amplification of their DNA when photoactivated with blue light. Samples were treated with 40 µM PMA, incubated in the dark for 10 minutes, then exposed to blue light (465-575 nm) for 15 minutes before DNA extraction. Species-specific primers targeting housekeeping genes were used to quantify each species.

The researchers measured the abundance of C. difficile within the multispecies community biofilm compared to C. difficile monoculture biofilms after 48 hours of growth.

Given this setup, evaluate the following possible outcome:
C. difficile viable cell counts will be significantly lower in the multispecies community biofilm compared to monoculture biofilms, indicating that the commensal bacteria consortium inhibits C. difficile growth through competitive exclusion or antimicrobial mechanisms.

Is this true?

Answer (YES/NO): YES